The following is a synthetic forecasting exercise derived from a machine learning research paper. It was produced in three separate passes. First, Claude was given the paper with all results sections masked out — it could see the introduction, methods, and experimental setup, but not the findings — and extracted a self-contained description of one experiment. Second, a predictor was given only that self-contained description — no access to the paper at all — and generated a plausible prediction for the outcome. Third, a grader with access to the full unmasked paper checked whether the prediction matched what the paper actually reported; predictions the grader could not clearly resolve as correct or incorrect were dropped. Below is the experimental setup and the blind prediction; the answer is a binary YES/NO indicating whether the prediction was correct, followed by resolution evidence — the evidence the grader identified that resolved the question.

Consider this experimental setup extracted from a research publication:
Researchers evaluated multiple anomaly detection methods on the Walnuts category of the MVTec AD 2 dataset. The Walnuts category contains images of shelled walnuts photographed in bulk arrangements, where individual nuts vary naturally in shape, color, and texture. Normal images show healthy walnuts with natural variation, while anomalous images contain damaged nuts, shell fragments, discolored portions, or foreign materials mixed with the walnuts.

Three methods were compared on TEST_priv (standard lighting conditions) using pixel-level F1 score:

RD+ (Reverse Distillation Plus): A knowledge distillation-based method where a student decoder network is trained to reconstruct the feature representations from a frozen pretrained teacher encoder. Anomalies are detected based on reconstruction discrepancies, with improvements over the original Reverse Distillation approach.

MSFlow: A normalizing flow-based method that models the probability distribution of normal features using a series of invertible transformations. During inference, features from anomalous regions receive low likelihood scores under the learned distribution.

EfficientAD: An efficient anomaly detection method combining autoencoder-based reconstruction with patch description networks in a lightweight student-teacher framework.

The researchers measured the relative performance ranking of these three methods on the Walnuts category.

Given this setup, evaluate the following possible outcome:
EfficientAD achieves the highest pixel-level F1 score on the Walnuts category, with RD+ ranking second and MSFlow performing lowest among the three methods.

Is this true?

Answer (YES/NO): NO